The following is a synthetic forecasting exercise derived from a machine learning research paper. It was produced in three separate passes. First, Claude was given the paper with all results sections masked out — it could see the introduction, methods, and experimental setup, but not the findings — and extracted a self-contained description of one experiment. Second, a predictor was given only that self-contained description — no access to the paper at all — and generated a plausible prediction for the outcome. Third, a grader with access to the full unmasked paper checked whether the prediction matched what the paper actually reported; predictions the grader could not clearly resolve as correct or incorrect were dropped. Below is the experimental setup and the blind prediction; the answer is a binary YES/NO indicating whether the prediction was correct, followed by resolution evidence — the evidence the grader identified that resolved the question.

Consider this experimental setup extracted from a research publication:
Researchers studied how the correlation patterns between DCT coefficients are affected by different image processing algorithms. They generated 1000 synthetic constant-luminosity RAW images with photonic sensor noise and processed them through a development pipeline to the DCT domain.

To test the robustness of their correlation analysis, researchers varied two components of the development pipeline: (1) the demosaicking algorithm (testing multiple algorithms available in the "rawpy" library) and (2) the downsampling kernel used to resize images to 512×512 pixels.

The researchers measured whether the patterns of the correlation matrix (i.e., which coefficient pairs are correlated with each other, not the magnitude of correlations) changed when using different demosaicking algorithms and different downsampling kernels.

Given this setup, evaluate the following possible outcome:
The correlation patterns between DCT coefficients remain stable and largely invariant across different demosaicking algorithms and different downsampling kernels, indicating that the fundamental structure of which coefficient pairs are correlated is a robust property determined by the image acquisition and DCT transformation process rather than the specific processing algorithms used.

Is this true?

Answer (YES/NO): YES